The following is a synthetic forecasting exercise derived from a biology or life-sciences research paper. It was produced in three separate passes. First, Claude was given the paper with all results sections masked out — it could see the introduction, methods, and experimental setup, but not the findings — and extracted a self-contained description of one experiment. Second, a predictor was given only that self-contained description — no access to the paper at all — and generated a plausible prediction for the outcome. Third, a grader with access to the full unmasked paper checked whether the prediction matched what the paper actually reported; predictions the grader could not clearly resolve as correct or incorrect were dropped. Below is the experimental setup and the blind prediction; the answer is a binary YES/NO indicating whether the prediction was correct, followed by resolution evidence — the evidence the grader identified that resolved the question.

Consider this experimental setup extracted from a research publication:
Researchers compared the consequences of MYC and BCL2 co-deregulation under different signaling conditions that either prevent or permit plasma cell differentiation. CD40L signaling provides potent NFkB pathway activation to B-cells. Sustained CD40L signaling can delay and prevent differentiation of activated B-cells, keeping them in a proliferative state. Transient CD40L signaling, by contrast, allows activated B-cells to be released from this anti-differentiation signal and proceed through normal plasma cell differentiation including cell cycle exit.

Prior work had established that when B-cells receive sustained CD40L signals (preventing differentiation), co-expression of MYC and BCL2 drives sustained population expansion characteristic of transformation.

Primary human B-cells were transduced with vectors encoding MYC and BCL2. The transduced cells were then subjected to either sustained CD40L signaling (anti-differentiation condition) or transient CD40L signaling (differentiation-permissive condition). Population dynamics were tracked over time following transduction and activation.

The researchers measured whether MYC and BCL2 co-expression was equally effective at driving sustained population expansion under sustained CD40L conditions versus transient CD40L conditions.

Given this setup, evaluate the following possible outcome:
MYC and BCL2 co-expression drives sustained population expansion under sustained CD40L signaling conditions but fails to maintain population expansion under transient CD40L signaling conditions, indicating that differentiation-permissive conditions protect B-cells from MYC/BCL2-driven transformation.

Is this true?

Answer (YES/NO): YES